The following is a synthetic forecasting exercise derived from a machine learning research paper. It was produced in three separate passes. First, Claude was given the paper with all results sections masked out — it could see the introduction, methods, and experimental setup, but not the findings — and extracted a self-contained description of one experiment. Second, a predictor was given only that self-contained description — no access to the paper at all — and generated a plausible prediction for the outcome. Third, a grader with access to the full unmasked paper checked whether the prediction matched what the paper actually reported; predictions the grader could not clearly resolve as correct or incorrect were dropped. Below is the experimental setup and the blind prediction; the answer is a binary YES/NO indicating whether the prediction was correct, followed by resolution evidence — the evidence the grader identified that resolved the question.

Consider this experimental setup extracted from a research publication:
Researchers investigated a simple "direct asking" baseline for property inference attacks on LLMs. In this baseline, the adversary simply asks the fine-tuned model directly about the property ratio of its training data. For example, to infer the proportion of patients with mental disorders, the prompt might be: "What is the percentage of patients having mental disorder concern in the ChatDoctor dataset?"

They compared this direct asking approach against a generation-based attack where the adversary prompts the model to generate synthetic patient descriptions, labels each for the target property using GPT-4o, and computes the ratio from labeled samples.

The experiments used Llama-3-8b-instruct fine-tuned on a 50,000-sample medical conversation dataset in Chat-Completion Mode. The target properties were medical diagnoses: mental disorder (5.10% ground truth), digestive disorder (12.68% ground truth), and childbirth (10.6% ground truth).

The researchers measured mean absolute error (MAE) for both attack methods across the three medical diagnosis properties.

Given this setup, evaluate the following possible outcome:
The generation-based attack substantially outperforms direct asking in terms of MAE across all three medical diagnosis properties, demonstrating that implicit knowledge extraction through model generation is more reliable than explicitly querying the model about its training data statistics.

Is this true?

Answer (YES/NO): YES